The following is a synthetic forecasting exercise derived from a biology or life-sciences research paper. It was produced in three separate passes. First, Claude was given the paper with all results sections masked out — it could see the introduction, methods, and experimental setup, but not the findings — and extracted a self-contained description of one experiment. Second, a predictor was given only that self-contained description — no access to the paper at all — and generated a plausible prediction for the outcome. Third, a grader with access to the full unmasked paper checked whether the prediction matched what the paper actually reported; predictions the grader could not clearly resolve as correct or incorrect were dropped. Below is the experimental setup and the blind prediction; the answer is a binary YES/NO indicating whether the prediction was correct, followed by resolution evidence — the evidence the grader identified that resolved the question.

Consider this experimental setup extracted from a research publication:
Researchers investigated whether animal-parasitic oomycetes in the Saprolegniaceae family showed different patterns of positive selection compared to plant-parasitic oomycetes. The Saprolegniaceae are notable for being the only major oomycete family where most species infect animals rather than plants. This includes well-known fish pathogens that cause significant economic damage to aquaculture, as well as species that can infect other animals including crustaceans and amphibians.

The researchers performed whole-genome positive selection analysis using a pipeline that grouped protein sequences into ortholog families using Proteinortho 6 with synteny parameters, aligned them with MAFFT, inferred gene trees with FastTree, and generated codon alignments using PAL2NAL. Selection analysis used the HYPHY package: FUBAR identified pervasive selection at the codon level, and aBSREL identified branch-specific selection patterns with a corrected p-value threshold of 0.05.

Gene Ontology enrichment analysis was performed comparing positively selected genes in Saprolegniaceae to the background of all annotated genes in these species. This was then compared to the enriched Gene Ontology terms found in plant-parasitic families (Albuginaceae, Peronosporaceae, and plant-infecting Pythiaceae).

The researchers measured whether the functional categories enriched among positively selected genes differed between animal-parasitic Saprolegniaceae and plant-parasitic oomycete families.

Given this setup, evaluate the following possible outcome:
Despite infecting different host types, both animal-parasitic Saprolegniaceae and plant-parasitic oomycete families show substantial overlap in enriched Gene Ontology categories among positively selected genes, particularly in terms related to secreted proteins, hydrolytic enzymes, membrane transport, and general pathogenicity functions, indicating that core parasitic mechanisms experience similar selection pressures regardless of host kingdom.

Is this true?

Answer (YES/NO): NO